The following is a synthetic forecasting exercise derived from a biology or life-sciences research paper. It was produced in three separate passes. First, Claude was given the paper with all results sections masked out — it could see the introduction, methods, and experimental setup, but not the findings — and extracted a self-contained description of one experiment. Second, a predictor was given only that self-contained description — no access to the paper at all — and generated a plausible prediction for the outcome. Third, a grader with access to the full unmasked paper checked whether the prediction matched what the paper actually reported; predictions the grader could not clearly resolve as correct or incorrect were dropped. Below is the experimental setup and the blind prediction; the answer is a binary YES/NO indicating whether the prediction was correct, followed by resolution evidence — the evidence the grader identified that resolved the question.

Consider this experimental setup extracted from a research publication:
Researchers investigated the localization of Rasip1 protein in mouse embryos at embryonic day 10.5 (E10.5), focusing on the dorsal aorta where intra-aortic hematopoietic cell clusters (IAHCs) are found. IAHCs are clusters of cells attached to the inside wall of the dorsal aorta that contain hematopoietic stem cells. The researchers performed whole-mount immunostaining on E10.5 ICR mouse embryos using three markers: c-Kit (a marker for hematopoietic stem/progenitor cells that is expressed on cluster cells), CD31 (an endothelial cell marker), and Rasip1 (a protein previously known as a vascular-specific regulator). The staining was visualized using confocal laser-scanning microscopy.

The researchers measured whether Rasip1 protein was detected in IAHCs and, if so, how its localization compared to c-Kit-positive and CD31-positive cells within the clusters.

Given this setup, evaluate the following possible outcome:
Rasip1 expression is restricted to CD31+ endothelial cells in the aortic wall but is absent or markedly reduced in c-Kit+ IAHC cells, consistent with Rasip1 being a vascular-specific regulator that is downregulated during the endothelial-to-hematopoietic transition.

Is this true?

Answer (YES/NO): NO